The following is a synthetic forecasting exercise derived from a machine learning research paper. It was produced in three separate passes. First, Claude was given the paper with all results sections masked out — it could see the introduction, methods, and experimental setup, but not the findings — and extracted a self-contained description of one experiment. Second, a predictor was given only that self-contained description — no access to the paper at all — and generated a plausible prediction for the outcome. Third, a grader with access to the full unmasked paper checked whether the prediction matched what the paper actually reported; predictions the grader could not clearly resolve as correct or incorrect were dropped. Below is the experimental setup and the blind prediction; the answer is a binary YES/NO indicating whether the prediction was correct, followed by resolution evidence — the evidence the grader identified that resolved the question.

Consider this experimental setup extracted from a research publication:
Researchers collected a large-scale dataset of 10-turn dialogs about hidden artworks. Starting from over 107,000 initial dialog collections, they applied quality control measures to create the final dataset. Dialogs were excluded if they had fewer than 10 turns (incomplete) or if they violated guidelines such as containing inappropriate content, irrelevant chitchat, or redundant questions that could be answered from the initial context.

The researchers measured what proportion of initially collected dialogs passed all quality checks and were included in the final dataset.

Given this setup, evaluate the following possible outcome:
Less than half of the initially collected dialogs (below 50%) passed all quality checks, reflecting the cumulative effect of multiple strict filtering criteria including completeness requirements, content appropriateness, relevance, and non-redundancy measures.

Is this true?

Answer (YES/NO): YES